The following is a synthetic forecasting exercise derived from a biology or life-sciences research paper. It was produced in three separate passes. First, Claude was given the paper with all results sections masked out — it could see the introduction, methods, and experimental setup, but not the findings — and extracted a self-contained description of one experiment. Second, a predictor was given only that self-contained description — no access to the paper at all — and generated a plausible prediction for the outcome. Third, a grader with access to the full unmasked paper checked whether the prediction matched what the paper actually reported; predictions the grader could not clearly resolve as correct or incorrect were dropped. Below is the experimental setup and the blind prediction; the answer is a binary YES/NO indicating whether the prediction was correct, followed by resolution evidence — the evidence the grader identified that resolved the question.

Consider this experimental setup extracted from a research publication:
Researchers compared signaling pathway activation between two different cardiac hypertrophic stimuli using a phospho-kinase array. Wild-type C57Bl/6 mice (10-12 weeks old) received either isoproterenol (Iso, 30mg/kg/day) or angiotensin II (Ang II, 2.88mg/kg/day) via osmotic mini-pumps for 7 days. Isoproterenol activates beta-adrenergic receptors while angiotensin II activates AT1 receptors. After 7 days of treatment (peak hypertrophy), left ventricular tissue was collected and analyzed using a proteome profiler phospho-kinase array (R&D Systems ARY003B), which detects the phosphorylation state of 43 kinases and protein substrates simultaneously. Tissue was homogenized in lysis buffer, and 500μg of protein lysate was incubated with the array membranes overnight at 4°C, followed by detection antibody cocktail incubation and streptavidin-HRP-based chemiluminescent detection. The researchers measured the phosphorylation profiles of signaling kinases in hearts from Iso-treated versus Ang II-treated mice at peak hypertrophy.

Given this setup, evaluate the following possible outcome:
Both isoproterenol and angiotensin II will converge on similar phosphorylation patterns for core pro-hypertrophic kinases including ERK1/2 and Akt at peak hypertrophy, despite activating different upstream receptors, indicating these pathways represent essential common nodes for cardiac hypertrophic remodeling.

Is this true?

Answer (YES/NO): NO